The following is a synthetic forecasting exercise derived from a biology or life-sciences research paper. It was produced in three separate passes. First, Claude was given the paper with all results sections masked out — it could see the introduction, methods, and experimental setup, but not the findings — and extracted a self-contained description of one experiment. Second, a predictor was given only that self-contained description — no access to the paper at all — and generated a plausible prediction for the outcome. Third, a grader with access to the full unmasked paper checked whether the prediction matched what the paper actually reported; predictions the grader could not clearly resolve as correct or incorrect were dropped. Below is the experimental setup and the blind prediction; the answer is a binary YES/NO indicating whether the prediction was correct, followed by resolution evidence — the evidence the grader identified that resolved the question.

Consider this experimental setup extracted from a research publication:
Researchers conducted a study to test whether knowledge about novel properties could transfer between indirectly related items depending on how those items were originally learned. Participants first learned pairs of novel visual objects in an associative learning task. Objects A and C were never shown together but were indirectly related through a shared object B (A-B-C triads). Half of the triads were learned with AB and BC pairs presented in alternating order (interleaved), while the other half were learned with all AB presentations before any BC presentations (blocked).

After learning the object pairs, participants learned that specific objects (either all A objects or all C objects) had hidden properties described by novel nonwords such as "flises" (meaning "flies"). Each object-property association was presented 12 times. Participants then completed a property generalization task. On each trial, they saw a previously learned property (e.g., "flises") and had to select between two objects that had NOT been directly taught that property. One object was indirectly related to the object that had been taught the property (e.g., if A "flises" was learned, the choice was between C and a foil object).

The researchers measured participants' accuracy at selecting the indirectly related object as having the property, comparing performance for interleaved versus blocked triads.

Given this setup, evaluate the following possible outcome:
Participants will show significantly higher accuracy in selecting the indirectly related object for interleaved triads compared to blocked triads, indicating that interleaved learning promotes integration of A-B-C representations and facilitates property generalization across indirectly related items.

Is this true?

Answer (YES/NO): YES